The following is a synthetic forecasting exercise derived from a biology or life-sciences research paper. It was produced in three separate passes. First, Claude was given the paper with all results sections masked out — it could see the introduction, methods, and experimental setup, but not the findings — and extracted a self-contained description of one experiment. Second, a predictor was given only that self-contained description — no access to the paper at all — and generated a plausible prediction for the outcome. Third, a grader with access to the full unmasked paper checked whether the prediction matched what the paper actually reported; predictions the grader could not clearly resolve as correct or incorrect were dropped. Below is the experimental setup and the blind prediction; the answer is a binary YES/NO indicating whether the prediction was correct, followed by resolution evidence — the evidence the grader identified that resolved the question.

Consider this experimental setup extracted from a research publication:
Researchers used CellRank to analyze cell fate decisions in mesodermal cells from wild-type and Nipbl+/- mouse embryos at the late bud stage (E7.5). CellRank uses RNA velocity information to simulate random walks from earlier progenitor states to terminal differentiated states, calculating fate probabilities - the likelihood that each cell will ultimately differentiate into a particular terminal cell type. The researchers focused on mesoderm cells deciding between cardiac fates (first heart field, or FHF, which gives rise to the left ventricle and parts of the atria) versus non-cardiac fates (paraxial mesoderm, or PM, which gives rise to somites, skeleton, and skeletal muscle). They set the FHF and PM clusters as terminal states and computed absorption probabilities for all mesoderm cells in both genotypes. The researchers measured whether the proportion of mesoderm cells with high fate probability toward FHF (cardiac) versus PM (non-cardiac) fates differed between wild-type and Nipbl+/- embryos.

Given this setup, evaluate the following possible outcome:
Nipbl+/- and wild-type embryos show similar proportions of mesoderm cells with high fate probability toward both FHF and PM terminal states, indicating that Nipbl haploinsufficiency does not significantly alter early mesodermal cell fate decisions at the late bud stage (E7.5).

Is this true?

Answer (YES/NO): NO